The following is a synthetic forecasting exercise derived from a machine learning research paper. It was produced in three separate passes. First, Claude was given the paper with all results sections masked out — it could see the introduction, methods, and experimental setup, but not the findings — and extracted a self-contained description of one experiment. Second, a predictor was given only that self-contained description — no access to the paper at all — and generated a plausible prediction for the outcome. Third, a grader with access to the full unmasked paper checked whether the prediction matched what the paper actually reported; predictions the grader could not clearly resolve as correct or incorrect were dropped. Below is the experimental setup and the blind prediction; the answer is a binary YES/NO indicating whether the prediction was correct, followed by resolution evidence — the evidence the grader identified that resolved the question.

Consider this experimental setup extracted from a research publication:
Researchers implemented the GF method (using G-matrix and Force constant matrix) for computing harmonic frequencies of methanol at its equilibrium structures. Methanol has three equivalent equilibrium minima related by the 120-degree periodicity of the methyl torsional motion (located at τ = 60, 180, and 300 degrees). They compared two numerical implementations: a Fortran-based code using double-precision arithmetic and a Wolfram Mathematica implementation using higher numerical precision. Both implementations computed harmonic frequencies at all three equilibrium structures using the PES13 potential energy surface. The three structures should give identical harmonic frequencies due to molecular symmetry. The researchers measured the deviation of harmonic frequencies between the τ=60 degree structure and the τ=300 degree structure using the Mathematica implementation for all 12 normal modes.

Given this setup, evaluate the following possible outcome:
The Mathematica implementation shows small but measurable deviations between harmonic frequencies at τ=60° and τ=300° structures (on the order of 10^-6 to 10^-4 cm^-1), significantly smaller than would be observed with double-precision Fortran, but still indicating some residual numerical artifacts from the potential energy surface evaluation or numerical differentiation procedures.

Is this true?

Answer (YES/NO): NO